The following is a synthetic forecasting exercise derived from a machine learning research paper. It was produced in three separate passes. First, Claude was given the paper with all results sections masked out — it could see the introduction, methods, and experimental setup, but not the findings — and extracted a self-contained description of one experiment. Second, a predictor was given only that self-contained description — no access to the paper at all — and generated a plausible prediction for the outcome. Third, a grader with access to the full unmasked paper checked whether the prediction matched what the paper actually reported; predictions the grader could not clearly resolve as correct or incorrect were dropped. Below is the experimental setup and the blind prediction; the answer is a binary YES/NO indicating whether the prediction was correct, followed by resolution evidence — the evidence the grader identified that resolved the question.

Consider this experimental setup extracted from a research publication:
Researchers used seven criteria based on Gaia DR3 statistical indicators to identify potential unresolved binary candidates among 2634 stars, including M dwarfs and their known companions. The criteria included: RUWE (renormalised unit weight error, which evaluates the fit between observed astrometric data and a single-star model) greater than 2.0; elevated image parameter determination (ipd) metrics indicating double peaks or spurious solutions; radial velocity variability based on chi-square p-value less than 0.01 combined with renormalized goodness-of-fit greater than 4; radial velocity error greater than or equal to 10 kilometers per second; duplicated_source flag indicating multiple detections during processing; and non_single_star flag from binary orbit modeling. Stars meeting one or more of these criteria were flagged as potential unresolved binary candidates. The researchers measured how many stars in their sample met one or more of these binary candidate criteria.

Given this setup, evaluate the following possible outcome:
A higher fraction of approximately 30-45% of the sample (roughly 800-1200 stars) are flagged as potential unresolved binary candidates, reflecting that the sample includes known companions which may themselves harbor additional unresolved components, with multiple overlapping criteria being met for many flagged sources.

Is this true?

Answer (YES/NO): NO